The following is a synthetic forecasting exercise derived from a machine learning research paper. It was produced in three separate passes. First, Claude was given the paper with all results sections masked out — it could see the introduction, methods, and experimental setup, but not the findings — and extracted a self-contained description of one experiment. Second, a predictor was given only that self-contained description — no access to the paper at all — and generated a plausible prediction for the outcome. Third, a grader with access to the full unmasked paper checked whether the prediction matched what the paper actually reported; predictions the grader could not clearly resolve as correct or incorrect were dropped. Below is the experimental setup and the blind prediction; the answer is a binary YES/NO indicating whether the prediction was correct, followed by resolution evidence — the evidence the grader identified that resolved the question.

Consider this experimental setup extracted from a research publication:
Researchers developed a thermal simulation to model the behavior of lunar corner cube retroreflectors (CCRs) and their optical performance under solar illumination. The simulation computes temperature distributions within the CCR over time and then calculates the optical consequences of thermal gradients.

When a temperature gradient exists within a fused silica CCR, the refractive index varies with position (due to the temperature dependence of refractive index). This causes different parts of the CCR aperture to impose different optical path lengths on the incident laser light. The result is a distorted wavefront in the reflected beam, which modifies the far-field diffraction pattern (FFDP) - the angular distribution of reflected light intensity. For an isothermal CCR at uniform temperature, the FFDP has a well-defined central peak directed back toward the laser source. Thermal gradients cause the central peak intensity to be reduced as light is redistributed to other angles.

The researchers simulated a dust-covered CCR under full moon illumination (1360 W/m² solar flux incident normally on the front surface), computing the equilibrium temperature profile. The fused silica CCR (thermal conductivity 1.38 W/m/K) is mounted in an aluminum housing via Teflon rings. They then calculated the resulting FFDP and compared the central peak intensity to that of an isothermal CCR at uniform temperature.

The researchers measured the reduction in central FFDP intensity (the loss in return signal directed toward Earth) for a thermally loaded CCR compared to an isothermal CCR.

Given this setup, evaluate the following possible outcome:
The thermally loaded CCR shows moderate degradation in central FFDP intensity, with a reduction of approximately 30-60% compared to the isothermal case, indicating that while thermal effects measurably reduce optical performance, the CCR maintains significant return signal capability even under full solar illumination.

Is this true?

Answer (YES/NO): NO